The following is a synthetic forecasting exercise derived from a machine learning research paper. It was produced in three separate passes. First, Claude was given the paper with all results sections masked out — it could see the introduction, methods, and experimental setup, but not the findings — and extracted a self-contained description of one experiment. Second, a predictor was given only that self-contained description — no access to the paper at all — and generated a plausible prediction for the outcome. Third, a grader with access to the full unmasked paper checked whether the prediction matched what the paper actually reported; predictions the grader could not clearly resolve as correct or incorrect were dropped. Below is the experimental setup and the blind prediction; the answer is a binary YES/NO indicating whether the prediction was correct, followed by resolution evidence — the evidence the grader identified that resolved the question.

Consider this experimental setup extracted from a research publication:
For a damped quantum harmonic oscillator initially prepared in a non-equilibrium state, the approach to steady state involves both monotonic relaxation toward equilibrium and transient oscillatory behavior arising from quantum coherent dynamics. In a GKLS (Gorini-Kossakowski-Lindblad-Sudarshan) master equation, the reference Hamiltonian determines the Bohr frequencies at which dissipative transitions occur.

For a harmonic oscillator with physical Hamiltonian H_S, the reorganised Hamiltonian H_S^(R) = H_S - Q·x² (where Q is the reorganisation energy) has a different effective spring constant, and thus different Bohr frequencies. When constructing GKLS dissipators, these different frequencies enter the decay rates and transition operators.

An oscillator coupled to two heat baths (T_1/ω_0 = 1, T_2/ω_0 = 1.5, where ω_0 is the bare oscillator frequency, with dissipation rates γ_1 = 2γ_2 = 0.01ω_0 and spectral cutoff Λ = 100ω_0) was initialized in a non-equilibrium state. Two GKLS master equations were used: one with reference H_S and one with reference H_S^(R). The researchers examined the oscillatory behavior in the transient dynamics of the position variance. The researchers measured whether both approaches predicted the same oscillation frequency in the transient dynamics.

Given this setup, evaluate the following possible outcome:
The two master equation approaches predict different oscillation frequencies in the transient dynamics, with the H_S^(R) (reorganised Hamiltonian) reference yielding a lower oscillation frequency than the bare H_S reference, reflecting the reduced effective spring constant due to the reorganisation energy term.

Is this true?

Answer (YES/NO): YES